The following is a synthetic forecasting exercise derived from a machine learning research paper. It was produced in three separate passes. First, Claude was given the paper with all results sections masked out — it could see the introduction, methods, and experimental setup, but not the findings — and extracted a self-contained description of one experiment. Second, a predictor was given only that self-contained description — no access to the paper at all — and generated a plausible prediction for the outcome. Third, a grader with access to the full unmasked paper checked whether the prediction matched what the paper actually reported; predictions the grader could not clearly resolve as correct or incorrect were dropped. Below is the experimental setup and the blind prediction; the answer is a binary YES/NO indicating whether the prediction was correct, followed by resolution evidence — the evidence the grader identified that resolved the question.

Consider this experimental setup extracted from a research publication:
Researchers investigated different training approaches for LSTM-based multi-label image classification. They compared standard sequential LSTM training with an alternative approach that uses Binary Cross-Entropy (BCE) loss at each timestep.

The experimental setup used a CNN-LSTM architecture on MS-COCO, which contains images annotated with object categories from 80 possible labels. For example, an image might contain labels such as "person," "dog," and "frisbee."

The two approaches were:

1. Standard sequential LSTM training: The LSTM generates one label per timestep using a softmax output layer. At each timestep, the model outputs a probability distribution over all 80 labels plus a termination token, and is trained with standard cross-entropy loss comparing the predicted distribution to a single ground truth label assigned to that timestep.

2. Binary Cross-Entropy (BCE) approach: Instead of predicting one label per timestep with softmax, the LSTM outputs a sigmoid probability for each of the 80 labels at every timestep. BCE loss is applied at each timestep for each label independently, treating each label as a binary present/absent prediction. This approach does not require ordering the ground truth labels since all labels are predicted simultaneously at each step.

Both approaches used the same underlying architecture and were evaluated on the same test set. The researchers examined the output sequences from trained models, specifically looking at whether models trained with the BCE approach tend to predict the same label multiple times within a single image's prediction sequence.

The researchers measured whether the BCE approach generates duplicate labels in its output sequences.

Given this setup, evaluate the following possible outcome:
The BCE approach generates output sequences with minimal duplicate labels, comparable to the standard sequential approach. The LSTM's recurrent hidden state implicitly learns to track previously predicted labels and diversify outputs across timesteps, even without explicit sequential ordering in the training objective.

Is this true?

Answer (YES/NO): NO